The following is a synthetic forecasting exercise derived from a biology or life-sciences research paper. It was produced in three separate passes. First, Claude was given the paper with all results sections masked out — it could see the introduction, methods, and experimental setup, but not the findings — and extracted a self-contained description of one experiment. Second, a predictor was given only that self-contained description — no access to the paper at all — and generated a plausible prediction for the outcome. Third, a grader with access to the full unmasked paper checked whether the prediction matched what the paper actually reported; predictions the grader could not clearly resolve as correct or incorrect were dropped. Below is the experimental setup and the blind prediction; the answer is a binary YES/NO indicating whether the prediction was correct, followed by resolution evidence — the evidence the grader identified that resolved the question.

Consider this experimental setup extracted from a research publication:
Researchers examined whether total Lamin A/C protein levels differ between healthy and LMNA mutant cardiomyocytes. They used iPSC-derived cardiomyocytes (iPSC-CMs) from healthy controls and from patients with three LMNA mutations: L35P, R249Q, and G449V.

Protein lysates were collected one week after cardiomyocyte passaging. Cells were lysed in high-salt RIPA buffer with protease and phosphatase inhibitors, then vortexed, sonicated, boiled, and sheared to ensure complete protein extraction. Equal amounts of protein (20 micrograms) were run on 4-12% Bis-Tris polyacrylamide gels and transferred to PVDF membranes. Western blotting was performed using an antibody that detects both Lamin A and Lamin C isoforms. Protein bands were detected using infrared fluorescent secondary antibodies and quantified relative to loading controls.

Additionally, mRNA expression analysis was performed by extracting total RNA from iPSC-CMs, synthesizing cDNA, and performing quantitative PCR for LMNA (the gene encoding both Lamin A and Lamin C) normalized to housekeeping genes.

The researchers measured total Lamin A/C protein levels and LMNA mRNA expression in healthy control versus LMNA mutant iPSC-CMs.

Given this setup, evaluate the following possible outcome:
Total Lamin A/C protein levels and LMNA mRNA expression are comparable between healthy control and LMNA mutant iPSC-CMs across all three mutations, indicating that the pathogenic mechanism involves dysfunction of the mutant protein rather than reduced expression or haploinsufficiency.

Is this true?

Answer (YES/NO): NO